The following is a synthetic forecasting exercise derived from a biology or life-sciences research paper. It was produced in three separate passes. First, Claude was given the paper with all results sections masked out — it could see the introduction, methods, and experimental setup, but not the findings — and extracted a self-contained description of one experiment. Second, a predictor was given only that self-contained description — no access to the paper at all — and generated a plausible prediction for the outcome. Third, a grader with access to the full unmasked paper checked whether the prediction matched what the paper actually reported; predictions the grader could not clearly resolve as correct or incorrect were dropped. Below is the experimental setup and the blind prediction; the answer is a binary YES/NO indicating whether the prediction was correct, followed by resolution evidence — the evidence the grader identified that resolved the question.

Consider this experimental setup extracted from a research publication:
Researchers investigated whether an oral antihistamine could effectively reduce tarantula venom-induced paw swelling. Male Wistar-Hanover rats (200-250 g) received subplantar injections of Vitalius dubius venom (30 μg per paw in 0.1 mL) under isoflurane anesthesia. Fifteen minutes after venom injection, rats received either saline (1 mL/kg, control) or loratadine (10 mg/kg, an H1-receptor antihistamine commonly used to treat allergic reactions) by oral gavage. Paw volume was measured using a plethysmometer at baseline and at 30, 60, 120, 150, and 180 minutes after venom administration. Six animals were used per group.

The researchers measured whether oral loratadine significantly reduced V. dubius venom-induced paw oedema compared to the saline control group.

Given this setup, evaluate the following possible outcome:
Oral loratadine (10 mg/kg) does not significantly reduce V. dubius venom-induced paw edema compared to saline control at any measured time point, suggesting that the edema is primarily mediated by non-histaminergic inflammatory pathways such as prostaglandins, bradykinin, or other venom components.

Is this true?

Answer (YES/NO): NO